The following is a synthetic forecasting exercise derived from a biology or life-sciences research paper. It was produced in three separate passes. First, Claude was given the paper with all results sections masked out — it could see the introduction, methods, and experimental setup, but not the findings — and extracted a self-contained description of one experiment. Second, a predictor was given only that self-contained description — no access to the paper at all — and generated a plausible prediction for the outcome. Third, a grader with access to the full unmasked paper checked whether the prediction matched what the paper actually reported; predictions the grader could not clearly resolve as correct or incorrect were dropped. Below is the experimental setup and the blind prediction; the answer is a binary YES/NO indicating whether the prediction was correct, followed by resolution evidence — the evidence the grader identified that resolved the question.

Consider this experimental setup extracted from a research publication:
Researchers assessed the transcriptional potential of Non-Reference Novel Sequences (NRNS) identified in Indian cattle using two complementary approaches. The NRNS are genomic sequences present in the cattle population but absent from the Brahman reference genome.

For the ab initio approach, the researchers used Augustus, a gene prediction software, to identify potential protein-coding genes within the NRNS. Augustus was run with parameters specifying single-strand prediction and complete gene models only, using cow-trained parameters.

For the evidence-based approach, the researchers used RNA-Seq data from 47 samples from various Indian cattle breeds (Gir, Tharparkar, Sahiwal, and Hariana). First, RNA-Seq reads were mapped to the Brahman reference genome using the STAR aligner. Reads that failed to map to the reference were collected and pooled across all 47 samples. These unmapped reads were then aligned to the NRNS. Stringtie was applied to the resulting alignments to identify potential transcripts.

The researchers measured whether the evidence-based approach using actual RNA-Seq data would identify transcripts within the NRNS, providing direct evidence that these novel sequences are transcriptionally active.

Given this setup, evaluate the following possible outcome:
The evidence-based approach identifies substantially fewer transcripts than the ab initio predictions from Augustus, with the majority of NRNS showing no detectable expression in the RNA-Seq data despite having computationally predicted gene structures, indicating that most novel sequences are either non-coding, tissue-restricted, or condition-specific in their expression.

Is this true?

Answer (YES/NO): NO